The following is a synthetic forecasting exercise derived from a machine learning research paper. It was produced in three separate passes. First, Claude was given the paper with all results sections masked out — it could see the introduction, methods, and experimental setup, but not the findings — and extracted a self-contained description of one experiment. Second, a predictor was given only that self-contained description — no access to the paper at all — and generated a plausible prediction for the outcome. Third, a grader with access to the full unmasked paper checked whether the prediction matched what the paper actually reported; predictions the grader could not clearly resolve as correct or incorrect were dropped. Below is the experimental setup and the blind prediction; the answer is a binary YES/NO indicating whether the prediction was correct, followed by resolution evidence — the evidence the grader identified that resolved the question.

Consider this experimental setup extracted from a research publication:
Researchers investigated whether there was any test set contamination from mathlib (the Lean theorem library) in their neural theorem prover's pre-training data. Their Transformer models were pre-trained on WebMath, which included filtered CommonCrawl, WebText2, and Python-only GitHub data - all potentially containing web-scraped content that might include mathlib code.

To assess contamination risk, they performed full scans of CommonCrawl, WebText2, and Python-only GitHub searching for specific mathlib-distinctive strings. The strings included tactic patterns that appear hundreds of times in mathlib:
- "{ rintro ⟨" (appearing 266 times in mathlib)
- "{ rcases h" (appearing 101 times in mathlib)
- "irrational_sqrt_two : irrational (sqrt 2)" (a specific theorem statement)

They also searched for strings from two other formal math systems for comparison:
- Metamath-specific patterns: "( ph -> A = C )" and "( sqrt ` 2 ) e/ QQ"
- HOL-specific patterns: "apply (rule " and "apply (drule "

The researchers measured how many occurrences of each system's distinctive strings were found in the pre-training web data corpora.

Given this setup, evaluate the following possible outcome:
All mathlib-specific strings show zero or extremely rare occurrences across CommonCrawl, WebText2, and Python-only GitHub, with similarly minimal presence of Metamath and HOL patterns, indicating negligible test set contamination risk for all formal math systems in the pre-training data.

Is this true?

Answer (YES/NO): NO